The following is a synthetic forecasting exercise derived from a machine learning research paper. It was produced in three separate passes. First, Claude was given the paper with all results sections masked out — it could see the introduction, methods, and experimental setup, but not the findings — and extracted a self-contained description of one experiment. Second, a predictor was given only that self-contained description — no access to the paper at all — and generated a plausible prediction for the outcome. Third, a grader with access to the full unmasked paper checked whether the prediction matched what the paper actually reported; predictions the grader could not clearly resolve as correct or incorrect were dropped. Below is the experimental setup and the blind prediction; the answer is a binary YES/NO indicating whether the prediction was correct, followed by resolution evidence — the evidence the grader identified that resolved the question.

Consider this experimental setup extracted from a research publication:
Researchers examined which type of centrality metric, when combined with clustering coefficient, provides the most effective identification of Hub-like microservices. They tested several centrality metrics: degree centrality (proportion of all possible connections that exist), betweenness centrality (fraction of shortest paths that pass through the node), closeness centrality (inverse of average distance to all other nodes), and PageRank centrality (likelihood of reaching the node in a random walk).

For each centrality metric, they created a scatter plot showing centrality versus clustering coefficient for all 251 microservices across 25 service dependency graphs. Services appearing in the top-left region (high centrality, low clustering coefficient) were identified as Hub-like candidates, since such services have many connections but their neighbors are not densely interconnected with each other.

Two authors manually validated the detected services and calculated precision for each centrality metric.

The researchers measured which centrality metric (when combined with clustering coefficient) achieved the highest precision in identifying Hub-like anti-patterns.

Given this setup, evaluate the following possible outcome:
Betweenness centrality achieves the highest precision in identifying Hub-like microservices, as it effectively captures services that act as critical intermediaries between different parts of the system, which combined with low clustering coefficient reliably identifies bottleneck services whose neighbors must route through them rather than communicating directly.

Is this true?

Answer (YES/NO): NO